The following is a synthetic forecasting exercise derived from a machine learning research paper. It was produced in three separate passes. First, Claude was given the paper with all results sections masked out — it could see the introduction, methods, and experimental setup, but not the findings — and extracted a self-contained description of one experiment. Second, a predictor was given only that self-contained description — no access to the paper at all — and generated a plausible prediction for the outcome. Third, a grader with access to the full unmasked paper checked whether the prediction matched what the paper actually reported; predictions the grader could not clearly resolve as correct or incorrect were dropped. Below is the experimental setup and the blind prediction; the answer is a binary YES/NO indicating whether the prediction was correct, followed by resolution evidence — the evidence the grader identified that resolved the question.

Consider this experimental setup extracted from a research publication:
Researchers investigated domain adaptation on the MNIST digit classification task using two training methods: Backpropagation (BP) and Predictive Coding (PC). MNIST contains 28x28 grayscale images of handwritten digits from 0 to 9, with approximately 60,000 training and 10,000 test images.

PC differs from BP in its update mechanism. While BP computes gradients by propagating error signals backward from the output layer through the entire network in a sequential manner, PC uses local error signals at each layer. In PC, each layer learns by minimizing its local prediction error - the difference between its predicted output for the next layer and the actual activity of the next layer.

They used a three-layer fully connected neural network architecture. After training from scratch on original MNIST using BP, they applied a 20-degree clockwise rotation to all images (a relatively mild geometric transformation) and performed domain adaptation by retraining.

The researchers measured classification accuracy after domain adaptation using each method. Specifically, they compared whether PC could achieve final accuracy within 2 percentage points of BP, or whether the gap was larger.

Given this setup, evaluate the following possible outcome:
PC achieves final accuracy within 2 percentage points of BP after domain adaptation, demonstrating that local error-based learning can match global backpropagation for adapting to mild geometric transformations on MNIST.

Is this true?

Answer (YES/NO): YES